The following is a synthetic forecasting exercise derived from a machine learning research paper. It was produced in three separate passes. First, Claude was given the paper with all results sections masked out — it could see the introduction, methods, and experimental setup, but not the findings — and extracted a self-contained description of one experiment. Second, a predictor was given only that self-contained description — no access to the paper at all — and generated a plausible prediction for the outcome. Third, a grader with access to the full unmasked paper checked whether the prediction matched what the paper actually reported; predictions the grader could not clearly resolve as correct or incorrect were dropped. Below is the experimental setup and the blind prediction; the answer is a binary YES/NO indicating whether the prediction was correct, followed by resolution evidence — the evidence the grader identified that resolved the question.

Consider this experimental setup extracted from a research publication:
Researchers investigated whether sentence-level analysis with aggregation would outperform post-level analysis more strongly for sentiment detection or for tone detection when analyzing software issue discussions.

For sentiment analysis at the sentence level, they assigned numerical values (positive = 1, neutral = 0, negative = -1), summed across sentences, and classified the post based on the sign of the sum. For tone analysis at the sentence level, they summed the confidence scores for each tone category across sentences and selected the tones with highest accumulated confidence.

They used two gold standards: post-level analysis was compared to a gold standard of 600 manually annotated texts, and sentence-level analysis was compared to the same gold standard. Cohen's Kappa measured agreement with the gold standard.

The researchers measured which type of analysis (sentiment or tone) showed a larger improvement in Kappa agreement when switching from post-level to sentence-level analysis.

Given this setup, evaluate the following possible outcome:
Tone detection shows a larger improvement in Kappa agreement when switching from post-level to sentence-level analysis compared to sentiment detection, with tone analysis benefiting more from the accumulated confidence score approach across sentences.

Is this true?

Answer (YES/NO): NO